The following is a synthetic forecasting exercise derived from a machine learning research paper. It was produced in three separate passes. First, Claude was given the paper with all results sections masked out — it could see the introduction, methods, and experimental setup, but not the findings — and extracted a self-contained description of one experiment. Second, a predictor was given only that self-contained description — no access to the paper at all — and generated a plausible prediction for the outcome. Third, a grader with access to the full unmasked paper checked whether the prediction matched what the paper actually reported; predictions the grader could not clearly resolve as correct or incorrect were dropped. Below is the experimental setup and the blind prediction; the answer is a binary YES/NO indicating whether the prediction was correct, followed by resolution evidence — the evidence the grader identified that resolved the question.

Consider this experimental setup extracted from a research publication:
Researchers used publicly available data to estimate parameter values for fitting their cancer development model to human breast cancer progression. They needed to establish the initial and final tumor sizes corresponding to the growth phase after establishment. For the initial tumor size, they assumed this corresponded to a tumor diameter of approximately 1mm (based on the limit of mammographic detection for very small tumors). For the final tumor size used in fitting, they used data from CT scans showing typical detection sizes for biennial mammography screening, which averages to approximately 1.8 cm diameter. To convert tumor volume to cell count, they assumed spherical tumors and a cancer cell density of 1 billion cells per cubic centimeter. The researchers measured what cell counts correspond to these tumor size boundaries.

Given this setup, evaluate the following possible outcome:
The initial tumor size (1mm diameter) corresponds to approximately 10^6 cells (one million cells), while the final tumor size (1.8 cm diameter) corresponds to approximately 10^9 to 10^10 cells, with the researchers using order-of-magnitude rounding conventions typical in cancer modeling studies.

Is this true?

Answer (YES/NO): NO